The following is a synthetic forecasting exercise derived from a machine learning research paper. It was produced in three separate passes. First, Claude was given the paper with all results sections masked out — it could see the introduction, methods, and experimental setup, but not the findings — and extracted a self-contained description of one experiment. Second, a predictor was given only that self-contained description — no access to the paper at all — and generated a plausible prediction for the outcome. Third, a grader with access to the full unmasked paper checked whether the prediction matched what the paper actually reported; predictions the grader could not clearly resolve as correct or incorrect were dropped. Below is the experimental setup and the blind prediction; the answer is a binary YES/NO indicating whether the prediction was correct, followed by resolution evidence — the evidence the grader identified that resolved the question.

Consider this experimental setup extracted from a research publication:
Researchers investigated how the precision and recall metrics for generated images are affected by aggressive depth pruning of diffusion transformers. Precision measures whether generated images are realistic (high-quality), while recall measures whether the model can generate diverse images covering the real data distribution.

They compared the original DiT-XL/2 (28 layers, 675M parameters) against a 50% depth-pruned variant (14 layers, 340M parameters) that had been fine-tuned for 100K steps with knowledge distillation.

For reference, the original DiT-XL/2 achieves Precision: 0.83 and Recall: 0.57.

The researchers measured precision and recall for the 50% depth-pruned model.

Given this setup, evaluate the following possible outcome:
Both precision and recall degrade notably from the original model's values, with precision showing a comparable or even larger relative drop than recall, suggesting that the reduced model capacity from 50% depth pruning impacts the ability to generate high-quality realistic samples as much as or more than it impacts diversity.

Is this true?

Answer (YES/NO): NO